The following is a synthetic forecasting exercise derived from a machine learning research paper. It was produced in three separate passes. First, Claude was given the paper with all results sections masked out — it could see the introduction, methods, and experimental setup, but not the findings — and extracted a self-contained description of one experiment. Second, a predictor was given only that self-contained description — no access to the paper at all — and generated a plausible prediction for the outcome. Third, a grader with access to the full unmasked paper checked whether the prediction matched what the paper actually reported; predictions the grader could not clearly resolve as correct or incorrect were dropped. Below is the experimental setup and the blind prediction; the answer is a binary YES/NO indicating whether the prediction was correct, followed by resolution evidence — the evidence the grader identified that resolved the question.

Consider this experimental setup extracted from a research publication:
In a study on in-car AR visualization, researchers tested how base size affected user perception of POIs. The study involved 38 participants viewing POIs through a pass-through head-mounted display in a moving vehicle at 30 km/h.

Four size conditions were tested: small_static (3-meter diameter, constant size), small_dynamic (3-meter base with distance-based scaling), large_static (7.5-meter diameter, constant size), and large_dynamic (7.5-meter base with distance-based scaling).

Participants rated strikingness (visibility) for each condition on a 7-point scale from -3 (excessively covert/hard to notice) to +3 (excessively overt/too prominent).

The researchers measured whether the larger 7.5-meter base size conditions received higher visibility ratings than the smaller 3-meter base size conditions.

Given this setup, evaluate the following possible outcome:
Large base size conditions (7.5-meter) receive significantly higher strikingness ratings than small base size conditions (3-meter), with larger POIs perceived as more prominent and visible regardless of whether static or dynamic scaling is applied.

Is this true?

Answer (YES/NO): NO